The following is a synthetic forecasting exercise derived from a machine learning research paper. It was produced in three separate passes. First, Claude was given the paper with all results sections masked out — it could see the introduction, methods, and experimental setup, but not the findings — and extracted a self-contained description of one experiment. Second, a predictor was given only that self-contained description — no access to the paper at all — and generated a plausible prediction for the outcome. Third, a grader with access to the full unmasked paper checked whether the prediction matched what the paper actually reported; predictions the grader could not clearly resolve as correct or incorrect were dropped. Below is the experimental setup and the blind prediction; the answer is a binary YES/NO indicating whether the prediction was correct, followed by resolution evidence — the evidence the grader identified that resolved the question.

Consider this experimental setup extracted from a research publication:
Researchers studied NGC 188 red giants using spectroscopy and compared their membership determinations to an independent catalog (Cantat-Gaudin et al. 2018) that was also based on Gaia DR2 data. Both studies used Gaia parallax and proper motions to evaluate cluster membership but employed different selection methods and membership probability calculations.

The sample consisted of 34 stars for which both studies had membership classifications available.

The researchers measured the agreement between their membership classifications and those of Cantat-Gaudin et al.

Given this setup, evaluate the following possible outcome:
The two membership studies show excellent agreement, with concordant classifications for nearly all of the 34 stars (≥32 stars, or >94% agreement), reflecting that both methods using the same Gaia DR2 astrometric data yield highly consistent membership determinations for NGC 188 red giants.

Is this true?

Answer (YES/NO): YES